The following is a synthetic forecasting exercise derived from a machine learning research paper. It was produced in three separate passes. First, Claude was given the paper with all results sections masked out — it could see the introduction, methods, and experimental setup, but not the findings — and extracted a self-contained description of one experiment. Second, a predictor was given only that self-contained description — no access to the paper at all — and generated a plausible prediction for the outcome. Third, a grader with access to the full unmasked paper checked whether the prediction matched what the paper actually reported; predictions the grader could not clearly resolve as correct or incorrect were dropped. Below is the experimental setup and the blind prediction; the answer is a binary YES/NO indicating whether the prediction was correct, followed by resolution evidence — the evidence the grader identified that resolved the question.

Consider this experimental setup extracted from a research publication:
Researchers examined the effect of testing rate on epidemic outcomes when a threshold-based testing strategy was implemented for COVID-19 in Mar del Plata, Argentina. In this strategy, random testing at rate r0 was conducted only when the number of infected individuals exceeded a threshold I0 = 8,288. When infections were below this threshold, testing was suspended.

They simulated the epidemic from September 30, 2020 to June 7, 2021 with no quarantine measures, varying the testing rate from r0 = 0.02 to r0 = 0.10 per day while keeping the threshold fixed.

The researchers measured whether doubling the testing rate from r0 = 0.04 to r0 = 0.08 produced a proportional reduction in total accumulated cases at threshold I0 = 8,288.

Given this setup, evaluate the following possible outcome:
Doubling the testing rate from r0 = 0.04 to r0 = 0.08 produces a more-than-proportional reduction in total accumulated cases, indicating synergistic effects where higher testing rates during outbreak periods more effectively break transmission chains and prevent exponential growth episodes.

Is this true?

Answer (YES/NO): NO